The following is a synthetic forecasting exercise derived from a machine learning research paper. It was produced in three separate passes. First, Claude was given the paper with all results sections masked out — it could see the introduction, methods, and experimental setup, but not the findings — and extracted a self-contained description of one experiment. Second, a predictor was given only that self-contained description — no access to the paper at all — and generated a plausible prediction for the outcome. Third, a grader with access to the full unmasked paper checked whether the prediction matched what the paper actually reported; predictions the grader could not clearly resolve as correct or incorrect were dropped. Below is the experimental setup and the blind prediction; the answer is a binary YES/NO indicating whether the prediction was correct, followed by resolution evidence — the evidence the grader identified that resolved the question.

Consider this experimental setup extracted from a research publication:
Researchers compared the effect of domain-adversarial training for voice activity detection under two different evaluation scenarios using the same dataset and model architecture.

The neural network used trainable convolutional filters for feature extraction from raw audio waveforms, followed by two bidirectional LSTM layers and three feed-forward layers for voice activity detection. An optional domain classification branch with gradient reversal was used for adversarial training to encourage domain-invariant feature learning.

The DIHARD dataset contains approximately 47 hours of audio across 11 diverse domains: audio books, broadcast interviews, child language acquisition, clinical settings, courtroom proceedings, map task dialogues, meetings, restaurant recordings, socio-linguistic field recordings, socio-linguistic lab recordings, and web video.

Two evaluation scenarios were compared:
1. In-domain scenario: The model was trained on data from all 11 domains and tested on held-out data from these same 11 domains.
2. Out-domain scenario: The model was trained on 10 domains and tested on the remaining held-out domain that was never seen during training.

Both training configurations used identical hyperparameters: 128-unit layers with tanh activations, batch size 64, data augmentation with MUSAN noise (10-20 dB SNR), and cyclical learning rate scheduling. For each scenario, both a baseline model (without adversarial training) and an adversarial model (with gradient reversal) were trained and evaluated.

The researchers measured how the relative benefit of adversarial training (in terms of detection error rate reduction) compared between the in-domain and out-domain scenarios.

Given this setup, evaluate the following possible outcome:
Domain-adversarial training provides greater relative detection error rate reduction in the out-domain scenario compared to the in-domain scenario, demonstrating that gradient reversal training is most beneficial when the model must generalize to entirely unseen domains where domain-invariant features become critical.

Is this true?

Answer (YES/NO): YES